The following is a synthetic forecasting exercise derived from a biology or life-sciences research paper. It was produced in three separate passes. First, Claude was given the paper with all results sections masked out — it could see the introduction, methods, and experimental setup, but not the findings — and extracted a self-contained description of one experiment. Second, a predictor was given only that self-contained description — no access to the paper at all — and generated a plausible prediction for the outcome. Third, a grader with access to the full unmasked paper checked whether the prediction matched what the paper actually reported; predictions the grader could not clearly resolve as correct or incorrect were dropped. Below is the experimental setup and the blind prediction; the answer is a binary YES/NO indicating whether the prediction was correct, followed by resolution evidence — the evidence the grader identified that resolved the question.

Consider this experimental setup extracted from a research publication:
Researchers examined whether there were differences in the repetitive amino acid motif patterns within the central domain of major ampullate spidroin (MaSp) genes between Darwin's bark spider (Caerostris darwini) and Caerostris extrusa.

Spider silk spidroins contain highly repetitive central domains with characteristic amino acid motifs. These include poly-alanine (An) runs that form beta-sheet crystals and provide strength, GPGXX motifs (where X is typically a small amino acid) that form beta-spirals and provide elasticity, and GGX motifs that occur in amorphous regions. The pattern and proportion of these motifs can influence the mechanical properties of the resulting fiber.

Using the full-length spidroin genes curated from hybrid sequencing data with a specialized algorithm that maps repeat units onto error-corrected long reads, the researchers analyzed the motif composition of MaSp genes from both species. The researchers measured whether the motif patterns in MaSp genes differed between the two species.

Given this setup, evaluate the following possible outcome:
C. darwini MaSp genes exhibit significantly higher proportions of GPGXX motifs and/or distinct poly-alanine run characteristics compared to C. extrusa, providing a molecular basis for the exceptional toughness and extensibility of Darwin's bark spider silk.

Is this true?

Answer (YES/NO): NO